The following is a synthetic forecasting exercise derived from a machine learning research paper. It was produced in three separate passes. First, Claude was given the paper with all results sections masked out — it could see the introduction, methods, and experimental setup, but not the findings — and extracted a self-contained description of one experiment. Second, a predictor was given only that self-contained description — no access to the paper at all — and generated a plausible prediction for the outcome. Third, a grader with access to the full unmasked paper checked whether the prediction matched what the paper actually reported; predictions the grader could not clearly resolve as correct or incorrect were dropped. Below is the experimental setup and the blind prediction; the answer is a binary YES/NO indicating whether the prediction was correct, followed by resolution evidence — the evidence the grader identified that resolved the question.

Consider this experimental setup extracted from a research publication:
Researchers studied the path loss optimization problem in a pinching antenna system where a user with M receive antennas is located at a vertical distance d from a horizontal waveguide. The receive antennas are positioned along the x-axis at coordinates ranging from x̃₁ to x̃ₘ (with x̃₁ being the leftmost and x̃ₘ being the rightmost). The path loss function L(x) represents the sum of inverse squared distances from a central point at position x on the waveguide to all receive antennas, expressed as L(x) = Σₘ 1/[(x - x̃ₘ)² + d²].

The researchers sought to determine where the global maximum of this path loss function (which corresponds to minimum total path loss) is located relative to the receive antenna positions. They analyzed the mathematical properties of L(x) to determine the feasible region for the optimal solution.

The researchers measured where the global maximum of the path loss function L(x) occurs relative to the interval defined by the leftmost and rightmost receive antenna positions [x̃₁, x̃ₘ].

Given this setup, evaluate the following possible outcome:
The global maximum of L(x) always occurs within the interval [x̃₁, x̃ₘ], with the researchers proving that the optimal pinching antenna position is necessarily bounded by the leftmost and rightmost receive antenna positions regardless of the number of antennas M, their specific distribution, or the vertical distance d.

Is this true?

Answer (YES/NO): YES